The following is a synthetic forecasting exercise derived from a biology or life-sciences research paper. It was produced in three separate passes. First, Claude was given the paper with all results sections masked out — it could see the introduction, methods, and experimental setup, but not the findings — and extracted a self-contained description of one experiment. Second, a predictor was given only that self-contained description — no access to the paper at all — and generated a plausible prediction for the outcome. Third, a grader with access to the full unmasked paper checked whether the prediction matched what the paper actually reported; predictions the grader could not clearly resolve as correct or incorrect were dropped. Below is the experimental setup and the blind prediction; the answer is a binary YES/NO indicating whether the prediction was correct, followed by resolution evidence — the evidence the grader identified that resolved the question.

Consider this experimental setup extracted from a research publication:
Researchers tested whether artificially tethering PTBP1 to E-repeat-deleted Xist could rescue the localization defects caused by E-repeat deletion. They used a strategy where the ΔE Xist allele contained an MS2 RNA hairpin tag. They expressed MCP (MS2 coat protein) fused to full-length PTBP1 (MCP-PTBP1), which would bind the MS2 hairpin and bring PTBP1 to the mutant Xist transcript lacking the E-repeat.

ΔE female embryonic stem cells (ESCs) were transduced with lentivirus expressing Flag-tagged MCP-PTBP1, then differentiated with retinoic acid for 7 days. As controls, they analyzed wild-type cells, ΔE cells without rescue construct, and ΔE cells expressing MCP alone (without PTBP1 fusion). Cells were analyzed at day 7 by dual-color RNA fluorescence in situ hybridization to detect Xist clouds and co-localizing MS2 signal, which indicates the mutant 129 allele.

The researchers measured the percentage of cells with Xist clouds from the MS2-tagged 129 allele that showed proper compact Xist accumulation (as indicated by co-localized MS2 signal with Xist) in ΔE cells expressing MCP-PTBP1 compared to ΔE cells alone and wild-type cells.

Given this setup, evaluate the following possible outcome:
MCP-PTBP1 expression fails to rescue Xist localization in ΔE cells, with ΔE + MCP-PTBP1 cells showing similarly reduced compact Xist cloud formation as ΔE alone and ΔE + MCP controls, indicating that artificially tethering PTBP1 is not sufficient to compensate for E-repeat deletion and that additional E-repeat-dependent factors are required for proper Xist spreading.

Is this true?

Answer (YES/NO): NO